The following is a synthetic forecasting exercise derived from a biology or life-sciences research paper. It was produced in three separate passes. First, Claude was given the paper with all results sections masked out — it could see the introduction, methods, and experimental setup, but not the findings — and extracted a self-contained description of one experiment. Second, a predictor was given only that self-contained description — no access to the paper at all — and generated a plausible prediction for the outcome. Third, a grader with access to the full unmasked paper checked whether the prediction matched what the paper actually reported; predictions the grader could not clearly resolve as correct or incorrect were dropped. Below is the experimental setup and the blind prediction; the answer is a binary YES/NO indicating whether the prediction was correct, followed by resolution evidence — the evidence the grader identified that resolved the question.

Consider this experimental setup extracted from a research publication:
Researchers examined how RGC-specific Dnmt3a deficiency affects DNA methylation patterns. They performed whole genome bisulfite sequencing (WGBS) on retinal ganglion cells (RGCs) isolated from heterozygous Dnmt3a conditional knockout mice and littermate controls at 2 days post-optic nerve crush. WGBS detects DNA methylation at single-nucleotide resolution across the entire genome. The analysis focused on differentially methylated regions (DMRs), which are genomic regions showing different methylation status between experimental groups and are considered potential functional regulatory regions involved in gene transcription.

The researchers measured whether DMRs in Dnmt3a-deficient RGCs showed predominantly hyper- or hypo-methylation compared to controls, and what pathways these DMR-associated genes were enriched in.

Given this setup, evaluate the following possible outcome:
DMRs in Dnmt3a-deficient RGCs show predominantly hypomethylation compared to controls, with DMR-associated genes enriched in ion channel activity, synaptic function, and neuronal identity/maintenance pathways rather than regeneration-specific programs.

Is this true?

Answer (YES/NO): NO